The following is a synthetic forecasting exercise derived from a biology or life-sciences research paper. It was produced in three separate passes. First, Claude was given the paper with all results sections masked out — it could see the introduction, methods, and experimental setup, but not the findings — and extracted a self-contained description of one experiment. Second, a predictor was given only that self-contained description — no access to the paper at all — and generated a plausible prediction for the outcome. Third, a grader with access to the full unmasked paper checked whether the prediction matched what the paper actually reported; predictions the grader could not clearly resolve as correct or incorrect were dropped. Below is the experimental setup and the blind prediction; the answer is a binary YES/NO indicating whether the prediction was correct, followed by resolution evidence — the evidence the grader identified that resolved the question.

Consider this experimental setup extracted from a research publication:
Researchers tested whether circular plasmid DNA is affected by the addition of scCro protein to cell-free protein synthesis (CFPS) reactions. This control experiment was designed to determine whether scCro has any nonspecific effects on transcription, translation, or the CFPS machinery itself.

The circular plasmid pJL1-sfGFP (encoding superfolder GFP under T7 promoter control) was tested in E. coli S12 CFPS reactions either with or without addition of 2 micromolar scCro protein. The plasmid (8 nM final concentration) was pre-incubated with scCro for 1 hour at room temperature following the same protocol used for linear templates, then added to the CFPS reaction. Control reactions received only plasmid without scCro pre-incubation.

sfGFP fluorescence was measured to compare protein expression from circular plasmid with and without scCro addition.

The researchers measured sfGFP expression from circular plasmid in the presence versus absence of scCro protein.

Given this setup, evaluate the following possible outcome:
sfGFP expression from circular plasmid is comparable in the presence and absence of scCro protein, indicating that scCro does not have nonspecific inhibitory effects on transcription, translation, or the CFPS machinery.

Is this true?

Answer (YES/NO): YES